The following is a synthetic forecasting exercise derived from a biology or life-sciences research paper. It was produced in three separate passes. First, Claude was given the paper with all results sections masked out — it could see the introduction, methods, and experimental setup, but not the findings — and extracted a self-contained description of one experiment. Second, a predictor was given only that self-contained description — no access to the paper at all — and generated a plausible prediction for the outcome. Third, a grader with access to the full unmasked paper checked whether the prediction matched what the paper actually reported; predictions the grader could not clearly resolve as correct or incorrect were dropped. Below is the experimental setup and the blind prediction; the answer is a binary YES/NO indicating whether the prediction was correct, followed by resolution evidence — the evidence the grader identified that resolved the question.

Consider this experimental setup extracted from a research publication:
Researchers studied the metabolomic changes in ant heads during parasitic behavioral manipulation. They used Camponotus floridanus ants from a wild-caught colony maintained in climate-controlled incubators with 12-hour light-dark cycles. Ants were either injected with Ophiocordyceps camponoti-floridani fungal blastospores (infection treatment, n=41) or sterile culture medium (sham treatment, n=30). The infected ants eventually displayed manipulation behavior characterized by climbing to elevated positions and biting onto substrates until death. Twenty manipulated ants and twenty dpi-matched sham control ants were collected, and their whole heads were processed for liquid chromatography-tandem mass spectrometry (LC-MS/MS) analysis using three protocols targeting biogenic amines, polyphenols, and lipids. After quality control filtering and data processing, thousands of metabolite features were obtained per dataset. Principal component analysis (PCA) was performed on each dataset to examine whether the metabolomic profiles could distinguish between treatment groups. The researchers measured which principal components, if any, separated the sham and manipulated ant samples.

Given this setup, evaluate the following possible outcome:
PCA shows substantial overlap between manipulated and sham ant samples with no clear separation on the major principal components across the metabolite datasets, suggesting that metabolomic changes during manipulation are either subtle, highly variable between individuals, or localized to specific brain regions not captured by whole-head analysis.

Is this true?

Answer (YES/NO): NO